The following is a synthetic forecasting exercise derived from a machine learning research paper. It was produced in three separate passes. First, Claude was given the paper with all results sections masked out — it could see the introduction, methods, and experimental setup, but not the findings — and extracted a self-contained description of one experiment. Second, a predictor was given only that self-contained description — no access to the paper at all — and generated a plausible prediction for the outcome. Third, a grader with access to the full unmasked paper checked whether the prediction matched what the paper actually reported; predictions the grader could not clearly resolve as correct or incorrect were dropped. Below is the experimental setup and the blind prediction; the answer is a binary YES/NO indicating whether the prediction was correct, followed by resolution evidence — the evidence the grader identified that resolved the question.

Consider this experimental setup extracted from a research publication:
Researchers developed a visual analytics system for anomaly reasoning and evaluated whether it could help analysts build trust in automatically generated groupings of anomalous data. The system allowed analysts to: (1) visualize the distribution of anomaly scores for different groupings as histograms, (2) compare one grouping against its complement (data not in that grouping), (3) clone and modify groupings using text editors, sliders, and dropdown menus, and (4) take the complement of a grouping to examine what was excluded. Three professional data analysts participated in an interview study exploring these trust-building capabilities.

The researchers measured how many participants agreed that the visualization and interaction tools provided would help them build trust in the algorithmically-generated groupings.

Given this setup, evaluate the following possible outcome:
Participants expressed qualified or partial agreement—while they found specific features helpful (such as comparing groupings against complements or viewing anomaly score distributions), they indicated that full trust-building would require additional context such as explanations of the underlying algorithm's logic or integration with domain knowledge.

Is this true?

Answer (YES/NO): NO